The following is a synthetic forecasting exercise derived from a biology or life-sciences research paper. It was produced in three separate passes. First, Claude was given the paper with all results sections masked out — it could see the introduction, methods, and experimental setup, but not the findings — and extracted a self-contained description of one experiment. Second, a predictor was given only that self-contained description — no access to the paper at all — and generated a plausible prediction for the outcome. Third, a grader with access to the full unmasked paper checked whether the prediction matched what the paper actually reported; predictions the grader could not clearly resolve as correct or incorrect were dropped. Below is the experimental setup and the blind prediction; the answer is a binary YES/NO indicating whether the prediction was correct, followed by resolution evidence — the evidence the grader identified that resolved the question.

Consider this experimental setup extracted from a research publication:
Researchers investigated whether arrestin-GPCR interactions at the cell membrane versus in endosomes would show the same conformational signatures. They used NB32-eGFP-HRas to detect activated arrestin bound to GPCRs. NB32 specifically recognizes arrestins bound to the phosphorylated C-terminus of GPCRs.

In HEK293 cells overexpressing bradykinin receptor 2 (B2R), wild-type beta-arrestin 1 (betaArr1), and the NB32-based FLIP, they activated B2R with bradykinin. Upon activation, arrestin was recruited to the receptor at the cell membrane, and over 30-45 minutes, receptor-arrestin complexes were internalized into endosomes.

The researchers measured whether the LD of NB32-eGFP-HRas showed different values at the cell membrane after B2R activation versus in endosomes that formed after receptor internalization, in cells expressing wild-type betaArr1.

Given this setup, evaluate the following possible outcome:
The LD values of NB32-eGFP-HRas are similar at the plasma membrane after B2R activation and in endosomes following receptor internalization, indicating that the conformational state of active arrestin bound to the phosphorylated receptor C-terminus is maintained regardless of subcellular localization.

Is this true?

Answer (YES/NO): YES